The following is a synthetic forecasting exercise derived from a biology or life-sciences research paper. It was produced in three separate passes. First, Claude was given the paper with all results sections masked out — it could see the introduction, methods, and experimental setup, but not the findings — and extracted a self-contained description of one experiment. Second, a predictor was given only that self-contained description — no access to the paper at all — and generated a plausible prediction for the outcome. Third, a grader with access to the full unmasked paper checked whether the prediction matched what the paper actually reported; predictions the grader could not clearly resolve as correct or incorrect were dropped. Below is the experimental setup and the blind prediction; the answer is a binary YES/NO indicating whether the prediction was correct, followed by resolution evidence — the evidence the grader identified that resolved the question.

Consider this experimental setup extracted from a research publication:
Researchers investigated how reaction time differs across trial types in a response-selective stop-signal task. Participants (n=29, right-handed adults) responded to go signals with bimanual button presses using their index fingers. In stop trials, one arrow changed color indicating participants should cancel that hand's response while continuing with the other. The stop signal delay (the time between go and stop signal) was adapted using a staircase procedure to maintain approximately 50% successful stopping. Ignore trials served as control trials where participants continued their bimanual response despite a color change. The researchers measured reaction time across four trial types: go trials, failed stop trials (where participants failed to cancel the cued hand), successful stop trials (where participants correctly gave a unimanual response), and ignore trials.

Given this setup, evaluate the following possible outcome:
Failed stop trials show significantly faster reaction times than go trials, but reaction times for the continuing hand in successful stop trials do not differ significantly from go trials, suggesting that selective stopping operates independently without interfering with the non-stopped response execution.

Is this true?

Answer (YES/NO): NO